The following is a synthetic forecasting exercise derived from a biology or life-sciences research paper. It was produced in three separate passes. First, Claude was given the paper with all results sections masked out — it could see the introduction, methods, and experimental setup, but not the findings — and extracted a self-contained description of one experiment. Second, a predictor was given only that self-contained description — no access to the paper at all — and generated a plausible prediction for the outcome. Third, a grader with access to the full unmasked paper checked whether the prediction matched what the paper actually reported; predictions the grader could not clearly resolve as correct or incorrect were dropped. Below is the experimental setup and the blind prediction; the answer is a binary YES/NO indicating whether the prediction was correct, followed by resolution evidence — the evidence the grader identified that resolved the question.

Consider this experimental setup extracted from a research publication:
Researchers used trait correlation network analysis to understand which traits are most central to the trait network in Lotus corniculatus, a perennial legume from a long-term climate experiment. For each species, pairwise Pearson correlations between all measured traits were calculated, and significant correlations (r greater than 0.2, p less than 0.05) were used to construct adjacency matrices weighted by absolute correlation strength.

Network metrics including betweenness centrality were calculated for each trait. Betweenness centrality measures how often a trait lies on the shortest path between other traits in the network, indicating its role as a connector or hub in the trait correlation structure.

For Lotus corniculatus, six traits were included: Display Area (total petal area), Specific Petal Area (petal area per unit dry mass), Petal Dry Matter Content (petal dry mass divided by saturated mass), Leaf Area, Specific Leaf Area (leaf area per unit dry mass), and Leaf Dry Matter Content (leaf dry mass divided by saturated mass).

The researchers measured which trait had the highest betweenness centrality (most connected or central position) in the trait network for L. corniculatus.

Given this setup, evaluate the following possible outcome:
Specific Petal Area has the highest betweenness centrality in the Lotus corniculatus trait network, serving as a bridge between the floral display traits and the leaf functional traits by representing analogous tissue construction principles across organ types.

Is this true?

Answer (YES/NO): NO